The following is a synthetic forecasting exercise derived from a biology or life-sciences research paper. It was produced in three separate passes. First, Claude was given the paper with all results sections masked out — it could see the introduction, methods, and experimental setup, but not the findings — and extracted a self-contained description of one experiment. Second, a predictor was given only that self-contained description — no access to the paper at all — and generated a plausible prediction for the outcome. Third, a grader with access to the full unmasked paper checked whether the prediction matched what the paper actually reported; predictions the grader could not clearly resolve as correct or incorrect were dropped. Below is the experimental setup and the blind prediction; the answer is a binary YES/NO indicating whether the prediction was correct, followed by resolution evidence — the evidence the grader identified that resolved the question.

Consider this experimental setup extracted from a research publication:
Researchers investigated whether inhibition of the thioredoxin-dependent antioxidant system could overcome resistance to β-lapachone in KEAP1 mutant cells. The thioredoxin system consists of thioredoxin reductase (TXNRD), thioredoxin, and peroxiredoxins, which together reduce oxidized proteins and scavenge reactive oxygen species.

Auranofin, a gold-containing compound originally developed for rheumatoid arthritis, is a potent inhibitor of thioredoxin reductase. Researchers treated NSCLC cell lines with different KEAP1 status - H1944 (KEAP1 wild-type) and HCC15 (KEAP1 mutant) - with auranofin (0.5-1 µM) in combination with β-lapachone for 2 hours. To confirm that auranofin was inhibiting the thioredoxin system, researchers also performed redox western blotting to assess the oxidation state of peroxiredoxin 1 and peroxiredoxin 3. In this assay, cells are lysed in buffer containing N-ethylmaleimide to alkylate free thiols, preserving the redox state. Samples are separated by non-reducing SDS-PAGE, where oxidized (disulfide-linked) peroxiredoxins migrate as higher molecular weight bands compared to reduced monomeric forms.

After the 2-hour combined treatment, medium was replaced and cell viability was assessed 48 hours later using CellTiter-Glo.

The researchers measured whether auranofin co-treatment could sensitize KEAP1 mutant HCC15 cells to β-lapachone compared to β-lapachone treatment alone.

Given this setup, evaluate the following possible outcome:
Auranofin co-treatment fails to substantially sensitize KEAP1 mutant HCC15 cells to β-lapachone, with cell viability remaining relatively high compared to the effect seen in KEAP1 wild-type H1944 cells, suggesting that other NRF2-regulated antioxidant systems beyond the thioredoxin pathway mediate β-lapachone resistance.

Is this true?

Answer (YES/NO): NO